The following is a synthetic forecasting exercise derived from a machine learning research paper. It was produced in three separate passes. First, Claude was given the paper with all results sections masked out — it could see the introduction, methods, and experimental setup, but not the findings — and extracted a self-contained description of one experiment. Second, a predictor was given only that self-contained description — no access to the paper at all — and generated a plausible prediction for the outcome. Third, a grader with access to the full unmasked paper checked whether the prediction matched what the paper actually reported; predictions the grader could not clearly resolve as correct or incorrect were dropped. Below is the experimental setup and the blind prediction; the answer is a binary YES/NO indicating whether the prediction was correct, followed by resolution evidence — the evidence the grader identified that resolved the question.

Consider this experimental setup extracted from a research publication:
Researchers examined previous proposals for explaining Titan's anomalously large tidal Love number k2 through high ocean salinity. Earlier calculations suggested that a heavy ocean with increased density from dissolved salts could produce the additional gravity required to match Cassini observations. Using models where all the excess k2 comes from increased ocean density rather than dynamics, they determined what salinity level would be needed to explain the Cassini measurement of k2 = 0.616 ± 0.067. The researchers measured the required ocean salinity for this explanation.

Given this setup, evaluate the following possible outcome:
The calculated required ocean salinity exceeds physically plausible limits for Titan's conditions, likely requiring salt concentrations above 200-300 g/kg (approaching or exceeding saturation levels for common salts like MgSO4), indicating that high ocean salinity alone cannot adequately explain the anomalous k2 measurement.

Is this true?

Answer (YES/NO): NO